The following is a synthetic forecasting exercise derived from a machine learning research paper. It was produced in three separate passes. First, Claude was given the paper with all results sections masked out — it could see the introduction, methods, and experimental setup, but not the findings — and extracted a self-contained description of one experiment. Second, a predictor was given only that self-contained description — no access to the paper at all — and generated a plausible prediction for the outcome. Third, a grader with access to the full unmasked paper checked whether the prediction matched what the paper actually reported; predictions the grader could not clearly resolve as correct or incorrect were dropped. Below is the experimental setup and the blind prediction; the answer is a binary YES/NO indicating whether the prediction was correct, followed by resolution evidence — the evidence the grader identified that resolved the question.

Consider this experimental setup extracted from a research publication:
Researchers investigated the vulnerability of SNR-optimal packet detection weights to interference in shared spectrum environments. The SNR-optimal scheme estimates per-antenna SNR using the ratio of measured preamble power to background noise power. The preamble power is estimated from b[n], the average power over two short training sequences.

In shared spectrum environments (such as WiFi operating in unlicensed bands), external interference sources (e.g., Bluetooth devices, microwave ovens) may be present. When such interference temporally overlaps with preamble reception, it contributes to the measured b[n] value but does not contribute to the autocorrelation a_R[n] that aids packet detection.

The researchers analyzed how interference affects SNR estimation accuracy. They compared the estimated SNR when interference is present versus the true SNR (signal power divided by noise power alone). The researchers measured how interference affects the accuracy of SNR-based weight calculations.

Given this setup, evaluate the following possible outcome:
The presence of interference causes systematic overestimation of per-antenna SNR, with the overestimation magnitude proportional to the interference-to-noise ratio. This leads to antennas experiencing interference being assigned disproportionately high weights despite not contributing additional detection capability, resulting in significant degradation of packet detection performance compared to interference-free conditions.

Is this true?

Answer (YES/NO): NO